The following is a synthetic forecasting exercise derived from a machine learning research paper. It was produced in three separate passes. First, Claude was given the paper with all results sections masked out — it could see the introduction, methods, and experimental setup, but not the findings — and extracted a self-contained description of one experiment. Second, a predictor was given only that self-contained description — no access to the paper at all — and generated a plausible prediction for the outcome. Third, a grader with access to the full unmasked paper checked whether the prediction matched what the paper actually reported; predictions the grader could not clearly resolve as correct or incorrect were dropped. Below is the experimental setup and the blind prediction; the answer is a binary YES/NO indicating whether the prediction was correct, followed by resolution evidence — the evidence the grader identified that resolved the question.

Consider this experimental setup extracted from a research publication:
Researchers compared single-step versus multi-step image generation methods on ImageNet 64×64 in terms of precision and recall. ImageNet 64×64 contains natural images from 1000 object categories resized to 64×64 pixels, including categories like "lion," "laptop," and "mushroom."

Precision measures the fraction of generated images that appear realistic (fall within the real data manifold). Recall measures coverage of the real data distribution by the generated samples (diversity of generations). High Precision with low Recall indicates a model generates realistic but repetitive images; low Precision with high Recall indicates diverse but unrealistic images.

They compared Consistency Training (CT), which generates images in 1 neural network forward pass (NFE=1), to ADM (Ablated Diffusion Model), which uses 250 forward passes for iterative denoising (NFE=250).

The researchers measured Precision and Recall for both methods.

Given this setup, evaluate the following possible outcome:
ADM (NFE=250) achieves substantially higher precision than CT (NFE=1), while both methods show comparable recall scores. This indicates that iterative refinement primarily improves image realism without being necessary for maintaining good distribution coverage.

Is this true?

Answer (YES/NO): NO